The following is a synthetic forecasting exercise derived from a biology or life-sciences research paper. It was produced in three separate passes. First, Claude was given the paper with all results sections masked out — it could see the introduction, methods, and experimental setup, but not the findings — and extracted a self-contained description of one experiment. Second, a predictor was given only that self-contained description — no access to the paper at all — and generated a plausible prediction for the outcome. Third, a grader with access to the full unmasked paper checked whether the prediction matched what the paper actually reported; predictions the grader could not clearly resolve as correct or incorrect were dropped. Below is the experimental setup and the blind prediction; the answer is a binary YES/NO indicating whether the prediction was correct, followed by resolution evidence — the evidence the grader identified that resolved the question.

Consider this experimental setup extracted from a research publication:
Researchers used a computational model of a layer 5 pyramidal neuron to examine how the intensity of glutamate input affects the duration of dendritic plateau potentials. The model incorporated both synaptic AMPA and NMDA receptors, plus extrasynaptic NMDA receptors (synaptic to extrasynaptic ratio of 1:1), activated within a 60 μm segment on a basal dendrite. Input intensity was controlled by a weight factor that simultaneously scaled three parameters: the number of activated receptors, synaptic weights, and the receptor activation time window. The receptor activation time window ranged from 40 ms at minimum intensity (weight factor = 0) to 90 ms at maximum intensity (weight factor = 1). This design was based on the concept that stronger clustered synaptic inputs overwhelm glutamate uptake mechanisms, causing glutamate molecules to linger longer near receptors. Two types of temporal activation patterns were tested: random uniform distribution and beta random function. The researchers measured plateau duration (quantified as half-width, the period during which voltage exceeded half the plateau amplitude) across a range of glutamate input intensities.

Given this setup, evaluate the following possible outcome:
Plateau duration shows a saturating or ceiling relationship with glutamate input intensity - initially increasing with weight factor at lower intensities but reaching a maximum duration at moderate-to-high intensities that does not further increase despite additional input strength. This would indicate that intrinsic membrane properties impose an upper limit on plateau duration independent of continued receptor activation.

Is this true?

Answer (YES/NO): NO